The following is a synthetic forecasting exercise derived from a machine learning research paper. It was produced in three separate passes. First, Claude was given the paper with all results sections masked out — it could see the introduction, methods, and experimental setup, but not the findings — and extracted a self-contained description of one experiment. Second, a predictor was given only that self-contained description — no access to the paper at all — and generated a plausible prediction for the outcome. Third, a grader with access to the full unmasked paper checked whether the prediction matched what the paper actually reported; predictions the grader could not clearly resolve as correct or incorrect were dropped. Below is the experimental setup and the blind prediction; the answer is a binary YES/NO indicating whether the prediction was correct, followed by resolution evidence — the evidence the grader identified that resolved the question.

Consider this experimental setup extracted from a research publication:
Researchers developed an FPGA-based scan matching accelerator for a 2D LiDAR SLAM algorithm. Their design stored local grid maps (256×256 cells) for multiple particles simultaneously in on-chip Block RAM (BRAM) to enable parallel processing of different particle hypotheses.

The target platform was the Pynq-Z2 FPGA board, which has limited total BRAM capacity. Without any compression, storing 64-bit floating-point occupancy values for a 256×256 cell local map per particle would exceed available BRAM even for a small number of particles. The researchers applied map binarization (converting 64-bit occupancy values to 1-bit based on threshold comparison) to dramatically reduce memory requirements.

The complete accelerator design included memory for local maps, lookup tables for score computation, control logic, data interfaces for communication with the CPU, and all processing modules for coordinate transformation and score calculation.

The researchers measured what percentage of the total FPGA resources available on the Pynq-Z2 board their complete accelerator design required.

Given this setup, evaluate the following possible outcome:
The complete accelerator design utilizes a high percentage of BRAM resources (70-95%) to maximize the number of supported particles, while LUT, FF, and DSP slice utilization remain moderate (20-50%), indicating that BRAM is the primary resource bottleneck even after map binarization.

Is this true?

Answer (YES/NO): NO